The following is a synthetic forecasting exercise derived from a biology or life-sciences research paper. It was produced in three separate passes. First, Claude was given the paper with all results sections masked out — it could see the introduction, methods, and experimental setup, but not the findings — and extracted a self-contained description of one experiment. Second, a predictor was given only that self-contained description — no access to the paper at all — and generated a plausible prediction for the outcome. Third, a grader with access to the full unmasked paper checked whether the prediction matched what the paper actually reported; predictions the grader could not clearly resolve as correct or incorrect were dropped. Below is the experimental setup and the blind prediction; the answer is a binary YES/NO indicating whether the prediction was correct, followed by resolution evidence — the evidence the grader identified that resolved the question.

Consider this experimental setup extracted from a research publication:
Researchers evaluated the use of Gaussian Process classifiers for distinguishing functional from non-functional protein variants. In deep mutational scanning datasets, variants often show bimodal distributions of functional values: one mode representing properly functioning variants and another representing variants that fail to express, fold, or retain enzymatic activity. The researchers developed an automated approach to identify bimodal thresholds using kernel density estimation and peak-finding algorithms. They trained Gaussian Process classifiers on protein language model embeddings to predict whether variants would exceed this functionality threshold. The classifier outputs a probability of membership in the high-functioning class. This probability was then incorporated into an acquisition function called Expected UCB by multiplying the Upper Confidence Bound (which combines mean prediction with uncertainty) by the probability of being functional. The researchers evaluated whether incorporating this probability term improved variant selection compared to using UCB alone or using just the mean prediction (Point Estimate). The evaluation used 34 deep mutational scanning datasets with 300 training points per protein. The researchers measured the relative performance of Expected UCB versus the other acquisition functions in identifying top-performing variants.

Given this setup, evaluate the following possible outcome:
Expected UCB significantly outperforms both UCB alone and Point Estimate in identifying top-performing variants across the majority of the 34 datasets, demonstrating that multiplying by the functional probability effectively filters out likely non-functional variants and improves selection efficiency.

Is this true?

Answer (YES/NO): NO